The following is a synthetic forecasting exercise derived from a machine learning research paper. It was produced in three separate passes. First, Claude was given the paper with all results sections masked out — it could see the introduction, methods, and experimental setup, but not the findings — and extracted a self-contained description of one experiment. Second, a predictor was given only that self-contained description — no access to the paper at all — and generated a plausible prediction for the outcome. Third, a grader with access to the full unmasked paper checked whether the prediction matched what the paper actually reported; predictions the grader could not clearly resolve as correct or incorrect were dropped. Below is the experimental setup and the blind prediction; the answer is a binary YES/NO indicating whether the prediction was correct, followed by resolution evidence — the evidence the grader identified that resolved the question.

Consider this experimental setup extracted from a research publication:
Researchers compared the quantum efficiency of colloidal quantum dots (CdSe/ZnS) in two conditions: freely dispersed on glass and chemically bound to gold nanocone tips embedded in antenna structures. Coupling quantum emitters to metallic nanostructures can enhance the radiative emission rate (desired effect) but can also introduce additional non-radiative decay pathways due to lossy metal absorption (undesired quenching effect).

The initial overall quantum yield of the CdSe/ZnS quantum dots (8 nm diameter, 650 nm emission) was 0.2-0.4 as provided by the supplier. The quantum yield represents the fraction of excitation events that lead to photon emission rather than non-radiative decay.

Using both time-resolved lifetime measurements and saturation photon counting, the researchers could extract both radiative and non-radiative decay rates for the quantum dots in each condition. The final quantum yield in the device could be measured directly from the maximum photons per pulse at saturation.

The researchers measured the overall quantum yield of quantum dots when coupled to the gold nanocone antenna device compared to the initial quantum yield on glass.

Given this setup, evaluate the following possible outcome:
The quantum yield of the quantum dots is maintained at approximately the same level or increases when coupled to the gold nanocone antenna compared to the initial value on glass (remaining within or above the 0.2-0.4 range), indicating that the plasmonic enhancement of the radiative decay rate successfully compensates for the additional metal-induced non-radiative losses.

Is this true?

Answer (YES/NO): YES